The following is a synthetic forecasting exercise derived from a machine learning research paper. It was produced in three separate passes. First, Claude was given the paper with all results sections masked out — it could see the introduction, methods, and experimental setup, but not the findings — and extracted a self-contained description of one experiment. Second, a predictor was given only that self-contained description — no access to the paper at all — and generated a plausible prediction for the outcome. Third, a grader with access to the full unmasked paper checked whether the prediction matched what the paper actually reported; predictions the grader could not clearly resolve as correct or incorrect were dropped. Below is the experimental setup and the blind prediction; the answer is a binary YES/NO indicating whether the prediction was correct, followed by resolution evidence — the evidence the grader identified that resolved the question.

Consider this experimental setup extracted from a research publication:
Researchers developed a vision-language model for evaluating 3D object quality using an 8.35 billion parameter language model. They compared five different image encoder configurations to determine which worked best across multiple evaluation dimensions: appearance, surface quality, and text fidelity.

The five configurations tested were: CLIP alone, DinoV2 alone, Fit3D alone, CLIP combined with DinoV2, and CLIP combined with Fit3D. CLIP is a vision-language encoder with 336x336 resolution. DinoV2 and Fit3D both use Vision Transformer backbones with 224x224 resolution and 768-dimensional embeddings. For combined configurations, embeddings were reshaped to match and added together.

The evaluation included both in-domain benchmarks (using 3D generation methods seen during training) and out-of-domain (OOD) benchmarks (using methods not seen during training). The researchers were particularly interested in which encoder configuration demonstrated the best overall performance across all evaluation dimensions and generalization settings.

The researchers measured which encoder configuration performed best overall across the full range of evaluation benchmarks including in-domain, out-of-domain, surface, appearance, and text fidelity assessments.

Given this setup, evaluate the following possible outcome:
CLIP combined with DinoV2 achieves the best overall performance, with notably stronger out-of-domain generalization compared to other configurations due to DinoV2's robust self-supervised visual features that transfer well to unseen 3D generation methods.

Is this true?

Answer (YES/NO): NO